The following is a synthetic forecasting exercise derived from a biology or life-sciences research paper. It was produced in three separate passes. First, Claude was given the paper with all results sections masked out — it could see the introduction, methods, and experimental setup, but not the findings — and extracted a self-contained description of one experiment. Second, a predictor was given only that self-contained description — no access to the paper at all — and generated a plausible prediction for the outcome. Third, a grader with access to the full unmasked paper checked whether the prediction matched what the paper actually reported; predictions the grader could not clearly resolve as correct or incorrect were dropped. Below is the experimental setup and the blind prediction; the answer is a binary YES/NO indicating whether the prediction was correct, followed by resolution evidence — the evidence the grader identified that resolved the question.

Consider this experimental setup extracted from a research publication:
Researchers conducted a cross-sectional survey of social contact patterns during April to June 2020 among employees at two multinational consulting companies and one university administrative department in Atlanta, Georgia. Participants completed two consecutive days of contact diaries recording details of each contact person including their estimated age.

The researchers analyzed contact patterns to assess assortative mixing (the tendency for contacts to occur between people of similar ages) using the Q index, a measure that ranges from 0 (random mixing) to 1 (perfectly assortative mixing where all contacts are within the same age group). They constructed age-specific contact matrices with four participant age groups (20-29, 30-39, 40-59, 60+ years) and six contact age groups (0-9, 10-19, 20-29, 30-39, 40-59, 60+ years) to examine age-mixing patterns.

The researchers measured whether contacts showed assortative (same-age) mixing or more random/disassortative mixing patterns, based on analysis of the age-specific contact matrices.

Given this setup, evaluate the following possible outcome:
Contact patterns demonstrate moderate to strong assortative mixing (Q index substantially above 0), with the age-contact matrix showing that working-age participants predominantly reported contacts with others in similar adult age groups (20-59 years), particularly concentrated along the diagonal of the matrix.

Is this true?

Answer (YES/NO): NO